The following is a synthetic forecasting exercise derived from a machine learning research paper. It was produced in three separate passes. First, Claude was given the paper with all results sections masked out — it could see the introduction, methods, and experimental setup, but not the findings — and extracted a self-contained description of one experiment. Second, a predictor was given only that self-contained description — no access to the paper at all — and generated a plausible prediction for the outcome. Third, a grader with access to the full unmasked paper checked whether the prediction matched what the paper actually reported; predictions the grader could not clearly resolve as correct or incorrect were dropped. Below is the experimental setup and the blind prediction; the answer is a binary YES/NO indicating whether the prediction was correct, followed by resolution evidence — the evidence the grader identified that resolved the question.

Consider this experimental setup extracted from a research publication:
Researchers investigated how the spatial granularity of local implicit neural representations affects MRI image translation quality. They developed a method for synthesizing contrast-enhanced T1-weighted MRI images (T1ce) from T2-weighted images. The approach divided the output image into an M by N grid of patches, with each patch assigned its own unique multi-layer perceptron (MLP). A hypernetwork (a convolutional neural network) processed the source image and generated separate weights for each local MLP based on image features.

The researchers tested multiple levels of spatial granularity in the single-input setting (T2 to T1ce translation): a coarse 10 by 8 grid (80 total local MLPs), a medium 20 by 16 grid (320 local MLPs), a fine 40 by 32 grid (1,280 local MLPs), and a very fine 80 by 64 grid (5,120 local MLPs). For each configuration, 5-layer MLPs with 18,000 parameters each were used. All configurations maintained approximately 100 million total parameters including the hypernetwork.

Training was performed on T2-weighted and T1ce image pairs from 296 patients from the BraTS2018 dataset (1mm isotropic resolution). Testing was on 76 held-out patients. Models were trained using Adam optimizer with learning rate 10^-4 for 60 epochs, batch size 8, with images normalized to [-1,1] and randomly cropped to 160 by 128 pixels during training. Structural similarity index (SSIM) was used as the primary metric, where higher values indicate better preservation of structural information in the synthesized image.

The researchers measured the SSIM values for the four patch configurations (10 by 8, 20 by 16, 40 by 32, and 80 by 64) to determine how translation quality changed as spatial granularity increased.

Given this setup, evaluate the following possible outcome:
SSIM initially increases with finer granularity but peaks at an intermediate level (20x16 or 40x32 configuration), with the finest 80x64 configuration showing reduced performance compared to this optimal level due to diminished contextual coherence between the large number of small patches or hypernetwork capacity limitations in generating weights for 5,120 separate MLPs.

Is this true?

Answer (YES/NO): NO